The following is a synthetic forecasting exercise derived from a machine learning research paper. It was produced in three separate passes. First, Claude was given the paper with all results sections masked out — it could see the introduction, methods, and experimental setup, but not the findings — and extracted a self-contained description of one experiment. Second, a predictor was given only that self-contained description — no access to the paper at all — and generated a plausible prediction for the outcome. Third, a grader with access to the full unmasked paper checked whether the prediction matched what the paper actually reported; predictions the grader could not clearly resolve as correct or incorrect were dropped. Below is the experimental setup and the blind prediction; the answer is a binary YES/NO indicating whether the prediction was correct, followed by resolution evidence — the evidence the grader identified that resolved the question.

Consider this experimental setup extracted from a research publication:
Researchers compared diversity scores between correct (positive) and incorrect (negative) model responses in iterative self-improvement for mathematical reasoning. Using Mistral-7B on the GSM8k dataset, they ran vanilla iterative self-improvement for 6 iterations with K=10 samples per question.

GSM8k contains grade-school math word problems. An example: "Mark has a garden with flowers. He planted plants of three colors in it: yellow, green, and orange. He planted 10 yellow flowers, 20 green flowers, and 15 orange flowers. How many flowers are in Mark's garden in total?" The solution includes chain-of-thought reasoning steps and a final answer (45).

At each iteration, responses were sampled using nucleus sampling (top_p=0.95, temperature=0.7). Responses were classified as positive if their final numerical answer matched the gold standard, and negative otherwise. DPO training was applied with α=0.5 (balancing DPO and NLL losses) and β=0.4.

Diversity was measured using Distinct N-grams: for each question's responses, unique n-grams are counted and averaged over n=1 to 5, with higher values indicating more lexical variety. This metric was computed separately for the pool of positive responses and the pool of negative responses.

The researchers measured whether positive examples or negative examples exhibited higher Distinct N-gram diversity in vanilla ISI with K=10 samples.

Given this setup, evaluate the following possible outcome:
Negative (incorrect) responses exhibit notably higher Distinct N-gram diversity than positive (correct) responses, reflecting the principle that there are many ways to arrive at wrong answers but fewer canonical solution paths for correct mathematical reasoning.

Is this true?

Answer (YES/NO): YES